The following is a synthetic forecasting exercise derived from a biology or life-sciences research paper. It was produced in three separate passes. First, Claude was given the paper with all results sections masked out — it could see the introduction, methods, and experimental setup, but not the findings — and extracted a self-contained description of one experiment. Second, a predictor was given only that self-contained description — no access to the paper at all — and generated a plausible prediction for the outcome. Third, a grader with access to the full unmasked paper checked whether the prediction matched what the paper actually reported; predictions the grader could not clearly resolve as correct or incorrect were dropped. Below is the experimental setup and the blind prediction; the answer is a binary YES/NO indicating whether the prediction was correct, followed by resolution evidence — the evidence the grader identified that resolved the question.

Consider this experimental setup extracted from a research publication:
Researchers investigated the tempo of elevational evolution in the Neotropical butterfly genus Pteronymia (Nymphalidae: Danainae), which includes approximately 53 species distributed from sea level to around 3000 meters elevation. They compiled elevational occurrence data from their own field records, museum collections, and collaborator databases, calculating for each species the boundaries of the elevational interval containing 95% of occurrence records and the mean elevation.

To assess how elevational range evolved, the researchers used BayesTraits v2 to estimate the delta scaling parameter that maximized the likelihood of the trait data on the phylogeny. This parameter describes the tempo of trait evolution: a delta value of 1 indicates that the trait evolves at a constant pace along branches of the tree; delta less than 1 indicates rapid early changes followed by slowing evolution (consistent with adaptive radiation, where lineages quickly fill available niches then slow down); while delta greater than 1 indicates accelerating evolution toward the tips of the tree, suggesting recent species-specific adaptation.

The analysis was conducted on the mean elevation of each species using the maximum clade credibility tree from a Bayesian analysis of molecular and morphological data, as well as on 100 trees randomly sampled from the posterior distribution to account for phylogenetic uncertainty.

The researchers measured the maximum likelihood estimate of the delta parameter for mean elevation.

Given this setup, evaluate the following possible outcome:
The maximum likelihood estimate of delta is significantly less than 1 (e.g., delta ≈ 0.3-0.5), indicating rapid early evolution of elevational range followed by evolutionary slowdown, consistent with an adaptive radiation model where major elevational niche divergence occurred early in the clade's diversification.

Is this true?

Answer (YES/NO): NO